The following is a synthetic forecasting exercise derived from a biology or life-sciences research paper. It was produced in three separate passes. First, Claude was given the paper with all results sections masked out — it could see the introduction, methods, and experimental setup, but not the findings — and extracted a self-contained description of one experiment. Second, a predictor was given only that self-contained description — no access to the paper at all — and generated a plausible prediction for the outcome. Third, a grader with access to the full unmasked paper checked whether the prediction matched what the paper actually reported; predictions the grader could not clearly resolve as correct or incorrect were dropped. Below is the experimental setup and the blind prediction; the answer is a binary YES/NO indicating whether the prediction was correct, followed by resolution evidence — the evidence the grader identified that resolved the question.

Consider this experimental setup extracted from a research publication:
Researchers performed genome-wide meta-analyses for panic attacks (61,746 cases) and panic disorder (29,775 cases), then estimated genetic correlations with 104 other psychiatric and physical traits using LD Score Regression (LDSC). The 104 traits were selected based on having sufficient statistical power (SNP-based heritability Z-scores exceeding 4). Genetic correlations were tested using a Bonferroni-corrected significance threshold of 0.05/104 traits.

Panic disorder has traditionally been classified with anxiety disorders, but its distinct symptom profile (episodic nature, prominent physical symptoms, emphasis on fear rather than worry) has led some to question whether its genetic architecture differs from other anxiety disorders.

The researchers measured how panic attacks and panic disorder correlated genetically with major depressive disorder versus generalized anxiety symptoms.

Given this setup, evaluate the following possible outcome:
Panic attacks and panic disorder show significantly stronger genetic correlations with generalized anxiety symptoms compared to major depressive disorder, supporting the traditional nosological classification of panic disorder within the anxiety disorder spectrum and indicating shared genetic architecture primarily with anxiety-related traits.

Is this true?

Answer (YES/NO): NO